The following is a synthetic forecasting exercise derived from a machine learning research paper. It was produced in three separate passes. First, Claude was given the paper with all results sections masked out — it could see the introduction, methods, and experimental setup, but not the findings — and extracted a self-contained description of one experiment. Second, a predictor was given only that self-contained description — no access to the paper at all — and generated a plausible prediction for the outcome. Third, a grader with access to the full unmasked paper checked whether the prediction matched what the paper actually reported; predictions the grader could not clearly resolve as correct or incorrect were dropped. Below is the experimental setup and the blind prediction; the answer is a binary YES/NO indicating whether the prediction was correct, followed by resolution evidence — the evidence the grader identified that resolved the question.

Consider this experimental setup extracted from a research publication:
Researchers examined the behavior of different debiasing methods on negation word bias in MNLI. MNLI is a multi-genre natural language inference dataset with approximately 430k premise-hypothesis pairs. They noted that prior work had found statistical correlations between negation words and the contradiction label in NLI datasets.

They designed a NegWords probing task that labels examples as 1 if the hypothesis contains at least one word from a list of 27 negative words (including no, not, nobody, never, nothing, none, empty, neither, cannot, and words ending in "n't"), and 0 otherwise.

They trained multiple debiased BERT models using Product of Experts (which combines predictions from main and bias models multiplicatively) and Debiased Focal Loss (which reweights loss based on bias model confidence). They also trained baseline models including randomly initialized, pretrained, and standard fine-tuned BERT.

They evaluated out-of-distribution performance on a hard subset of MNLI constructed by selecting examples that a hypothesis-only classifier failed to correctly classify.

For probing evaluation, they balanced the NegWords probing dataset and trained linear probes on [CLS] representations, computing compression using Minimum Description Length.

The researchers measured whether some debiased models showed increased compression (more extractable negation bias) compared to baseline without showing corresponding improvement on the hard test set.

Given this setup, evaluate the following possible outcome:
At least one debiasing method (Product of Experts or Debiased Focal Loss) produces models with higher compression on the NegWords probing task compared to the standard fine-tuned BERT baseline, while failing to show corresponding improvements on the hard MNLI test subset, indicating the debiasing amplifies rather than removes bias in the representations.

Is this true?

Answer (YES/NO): YES